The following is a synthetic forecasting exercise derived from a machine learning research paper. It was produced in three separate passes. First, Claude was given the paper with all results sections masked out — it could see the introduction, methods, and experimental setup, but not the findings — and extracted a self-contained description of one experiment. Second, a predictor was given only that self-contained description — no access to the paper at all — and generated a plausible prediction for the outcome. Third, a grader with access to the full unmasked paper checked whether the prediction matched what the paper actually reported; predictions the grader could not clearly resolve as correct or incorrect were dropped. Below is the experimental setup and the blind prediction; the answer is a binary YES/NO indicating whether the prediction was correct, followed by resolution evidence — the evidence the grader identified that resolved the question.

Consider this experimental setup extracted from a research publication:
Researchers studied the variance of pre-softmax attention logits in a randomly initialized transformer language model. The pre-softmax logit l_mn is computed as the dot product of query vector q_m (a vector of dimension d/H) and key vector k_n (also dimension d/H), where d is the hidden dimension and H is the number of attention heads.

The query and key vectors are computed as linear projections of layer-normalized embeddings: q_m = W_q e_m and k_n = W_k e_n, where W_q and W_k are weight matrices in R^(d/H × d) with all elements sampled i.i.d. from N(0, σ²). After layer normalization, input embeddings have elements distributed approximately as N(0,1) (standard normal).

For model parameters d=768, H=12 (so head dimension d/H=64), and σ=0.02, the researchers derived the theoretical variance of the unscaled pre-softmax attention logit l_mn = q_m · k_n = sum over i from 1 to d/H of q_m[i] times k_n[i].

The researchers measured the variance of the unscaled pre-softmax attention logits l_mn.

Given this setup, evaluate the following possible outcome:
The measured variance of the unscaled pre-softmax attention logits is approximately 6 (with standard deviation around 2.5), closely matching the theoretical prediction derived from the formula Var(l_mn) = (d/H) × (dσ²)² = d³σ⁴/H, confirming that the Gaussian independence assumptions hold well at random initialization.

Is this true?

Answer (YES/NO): NO